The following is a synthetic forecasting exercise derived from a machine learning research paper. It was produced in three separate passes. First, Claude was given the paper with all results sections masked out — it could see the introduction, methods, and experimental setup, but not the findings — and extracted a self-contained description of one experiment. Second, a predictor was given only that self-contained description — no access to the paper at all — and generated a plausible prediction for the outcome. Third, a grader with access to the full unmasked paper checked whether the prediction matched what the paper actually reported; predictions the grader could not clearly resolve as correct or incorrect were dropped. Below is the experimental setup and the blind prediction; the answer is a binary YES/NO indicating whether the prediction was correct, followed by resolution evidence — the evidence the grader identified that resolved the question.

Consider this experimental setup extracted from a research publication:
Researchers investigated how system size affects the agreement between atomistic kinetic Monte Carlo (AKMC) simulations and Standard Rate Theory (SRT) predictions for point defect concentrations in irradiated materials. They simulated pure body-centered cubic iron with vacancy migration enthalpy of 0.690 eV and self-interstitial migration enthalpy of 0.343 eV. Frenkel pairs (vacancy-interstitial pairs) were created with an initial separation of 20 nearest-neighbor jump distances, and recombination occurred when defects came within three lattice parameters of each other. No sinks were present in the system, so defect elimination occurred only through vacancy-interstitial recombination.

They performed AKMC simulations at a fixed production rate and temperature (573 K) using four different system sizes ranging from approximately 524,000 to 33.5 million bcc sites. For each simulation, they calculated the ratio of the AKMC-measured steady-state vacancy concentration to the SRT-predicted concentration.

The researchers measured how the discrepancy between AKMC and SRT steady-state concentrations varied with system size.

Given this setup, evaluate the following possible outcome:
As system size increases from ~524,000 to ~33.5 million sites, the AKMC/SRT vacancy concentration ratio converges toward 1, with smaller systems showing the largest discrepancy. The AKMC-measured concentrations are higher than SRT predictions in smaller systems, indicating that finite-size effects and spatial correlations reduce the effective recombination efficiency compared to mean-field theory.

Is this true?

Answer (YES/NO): NO